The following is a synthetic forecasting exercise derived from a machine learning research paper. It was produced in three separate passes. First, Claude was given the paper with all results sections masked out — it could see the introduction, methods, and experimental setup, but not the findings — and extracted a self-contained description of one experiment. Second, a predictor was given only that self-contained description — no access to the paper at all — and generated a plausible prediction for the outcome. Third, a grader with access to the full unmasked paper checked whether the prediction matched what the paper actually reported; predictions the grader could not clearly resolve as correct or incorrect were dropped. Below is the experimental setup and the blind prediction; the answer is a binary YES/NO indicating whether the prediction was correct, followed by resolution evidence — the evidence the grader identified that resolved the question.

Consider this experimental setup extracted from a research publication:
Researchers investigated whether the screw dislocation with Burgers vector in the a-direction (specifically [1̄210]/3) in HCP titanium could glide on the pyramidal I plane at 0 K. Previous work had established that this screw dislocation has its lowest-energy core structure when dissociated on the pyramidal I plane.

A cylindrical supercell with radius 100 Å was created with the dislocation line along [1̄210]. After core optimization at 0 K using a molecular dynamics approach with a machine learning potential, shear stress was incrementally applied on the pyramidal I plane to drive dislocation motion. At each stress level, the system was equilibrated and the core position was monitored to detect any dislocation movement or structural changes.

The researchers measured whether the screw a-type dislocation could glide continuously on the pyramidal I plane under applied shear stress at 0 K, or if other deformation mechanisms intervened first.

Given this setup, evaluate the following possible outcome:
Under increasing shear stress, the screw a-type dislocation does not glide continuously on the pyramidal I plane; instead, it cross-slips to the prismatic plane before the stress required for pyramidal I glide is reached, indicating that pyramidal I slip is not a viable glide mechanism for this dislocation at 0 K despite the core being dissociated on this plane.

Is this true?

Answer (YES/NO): YES